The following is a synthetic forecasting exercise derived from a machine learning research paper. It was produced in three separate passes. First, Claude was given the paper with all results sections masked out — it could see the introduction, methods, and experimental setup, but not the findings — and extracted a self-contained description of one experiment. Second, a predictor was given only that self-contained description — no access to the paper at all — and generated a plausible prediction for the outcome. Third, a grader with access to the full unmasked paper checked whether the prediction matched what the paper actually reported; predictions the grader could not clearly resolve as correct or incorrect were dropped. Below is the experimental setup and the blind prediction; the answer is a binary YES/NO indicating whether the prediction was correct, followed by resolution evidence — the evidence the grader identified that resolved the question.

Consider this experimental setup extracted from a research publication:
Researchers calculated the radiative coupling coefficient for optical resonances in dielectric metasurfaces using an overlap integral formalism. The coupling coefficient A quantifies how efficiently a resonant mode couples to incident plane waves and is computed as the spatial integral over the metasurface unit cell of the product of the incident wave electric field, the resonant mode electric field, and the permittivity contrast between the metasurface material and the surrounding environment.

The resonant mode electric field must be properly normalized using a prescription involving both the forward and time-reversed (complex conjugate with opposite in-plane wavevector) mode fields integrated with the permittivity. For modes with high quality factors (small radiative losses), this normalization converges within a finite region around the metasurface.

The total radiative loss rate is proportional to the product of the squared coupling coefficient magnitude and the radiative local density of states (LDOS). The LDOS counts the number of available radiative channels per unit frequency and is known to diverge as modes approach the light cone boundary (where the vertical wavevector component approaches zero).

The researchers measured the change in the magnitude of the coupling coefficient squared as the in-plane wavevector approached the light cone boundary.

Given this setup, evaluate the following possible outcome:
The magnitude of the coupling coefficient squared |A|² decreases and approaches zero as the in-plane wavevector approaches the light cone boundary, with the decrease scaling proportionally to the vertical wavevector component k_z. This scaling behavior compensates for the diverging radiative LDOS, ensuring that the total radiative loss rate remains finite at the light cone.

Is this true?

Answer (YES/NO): NO